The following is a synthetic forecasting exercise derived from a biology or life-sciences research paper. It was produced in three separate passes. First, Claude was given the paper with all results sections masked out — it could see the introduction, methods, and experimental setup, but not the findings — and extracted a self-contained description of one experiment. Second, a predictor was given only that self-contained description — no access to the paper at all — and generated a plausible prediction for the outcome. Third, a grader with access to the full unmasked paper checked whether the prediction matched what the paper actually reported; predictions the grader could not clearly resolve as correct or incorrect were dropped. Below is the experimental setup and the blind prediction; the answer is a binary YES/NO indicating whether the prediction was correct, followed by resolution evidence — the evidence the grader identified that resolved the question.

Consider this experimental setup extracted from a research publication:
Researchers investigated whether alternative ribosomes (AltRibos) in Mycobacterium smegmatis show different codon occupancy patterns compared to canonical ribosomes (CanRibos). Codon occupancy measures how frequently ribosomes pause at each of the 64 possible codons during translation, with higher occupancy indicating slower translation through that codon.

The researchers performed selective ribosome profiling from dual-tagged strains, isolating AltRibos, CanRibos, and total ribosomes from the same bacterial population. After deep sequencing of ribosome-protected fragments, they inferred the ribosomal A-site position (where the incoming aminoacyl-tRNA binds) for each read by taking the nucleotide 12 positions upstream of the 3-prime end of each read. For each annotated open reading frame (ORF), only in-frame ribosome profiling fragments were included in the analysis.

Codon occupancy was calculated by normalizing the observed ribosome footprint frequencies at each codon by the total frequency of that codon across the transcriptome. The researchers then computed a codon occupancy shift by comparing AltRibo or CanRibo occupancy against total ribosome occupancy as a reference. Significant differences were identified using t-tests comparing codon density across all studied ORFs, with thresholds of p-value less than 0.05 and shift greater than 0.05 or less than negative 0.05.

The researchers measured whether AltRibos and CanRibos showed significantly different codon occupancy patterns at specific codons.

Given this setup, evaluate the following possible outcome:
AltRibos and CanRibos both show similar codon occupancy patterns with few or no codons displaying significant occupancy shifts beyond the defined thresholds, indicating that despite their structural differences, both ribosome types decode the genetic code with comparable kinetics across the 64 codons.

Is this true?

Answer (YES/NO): NO